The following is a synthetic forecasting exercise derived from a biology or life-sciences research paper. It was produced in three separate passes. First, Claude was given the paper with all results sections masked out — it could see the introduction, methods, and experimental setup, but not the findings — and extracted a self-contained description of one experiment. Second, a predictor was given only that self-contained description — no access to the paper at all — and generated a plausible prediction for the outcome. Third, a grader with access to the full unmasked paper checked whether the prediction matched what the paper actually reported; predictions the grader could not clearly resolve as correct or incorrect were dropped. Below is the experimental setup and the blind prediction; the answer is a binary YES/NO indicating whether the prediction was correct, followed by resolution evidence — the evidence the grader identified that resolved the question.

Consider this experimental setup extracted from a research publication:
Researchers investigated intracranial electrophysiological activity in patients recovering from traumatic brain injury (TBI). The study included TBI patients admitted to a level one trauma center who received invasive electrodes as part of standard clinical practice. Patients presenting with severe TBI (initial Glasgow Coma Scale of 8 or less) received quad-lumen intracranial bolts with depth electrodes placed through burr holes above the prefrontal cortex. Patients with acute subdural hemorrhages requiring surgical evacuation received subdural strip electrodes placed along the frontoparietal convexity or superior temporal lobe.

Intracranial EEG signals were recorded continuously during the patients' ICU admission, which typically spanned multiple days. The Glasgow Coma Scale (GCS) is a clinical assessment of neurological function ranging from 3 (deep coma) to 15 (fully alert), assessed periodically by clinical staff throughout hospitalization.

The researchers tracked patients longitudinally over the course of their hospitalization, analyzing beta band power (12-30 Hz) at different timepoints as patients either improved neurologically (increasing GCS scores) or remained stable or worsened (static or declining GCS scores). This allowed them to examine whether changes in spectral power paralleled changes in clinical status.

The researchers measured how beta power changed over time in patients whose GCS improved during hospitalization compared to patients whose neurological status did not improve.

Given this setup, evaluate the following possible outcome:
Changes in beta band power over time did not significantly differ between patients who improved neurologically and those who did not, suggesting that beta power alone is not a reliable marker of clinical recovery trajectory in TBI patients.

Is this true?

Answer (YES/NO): NO